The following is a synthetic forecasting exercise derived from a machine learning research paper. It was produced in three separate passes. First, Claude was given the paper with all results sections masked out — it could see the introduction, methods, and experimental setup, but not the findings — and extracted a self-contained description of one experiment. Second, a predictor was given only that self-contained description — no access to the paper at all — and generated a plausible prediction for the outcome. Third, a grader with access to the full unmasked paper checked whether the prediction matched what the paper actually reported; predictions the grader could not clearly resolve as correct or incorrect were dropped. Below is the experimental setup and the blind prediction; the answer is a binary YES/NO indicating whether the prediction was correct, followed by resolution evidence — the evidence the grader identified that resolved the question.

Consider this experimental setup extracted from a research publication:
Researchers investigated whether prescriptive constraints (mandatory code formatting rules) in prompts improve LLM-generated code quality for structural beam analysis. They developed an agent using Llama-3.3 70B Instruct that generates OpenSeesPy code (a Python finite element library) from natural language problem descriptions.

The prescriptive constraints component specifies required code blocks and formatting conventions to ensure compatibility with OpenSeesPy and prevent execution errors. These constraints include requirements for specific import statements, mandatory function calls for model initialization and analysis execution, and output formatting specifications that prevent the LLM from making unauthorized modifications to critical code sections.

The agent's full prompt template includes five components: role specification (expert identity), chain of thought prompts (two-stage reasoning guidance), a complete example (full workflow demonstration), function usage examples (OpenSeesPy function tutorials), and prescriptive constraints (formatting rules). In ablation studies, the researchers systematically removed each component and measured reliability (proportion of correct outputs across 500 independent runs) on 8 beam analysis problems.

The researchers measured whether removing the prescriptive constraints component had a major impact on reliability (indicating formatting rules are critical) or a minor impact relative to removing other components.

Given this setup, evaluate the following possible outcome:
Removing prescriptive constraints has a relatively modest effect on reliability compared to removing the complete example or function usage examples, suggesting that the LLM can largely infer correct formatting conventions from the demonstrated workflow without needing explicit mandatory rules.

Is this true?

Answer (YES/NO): YES